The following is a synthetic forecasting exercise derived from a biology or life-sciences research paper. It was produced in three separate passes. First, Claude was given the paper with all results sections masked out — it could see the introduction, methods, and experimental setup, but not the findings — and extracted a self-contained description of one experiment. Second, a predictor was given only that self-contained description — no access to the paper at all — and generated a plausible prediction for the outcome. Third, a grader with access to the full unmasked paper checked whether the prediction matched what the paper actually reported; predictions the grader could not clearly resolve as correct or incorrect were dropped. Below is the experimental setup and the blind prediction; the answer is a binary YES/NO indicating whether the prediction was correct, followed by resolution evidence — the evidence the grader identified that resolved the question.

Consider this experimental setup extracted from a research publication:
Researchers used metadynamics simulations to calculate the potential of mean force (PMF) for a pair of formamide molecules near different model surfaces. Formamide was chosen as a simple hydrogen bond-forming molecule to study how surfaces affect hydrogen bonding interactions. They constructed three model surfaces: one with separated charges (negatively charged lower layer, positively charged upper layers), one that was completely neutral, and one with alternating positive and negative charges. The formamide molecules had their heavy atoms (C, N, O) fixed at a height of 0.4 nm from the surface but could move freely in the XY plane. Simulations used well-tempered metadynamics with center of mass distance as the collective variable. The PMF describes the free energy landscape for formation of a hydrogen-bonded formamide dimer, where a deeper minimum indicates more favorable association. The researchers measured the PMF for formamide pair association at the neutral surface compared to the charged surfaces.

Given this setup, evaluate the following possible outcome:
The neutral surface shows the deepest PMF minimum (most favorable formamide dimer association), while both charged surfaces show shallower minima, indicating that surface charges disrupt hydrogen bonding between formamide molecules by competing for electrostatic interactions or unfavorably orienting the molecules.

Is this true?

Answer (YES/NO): NO